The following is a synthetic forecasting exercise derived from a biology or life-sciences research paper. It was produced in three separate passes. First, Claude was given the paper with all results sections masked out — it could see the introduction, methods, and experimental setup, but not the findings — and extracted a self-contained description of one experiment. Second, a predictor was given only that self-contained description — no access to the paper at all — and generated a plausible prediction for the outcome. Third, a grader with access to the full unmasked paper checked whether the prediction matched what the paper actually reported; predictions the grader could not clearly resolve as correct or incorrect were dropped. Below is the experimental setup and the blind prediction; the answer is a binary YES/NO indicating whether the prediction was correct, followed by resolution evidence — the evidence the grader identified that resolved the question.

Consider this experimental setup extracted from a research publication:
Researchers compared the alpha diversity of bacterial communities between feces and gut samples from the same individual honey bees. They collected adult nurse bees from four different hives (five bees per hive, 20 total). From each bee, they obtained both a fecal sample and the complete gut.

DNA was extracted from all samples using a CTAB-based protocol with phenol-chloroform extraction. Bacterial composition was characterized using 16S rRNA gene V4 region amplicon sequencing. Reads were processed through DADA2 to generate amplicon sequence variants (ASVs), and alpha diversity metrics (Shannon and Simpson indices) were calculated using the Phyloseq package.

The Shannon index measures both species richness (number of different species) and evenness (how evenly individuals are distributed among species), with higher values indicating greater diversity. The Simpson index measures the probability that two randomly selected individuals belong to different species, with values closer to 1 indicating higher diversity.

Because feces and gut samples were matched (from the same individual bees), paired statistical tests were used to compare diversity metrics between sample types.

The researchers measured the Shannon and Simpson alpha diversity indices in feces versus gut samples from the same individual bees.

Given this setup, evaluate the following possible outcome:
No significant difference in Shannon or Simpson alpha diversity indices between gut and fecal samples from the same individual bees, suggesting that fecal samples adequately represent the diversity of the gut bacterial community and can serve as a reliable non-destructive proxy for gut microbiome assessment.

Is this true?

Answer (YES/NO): NO